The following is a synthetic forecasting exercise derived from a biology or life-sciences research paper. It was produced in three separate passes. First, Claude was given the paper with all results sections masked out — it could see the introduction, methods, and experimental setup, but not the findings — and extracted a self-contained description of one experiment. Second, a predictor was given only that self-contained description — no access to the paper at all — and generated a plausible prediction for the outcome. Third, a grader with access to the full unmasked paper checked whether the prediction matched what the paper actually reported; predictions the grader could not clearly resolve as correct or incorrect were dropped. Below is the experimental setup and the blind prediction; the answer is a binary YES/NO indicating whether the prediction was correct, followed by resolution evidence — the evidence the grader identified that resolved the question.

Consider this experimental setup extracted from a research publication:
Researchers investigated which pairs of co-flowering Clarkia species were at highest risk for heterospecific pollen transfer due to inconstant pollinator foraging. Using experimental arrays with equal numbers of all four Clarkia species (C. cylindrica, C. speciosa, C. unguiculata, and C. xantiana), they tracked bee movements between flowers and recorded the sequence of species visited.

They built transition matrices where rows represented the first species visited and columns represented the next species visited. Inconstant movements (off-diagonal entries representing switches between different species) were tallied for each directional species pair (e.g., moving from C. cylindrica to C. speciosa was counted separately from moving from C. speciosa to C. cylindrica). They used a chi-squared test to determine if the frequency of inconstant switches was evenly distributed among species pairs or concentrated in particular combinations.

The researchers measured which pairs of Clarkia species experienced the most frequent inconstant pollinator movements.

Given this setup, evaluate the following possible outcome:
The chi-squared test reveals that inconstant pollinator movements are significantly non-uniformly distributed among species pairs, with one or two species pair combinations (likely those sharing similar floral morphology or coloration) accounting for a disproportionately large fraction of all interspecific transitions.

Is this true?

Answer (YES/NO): YES